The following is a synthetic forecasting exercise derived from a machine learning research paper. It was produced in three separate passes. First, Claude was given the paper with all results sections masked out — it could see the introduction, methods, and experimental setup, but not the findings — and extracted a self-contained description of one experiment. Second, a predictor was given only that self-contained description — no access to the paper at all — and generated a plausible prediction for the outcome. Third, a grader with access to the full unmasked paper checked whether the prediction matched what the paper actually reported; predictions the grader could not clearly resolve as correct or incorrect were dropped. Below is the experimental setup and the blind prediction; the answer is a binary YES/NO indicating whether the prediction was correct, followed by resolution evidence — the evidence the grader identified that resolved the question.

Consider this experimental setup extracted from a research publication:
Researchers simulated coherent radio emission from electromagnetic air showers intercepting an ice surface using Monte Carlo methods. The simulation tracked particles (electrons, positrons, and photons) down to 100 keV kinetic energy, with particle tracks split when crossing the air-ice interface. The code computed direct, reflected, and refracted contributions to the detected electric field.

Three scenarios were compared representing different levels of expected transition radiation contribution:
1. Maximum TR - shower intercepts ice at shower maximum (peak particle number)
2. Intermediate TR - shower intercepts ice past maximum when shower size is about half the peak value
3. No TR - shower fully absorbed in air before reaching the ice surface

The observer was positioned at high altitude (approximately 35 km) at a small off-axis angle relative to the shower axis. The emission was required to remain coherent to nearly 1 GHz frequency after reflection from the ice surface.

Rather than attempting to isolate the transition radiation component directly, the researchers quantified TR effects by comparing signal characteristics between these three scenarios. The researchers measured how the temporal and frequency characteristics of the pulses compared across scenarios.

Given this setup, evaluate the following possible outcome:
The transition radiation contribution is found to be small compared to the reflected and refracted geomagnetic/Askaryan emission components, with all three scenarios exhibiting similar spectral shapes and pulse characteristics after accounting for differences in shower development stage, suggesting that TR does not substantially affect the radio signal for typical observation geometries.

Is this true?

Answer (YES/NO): NO